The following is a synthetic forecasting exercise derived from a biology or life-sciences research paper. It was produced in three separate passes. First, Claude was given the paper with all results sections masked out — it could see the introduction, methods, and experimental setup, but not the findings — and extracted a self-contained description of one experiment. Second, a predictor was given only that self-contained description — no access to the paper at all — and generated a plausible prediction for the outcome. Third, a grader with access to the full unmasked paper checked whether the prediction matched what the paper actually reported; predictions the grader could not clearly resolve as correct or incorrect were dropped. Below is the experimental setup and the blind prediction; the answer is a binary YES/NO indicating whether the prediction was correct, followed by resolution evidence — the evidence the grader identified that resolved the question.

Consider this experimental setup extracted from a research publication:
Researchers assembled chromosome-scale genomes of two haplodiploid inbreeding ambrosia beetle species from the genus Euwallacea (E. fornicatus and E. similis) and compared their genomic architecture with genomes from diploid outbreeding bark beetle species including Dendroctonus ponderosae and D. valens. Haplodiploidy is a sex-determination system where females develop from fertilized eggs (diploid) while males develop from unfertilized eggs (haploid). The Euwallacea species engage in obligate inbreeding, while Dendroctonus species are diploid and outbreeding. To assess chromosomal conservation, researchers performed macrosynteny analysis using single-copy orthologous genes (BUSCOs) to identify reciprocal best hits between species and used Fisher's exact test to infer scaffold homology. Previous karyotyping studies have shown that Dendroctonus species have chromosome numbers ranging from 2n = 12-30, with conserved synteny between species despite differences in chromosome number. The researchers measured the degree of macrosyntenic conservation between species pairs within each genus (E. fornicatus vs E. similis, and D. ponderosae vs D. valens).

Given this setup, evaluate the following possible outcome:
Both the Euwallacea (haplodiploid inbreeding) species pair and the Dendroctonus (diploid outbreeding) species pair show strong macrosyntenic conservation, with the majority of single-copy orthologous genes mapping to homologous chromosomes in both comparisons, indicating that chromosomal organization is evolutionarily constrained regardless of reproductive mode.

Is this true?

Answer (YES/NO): NO